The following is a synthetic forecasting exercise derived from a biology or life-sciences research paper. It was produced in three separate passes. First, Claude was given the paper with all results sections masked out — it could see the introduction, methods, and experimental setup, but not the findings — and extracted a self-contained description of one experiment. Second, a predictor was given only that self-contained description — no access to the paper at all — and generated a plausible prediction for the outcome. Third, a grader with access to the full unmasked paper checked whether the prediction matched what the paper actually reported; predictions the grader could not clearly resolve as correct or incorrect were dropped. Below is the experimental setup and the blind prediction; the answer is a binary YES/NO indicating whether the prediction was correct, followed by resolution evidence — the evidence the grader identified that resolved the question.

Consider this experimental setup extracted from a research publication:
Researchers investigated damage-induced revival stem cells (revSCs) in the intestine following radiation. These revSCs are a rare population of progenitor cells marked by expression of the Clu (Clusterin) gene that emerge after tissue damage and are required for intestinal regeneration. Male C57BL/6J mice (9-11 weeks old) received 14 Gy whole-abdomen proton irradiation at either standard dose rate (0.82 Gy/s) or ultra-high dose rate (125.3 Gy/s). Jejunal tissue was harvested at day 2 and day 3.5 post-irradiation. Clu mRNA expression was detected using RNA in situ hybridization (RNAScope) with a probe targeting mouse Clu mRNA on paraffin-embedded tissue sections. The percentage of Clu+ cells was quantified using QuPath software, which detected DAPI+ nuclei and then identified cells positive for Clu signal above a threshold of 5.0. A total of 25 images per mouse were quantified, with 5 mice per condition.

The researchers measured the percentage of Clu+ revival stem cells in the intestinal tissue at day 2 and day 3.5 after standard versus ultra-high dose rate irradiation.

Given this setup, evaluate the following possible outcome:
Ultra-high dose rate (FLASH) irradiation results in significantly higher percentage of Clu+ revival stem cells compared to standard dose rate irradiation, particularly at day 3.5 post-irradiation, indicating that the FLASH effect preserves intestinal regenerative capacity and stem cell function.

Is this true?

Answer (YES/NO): NO